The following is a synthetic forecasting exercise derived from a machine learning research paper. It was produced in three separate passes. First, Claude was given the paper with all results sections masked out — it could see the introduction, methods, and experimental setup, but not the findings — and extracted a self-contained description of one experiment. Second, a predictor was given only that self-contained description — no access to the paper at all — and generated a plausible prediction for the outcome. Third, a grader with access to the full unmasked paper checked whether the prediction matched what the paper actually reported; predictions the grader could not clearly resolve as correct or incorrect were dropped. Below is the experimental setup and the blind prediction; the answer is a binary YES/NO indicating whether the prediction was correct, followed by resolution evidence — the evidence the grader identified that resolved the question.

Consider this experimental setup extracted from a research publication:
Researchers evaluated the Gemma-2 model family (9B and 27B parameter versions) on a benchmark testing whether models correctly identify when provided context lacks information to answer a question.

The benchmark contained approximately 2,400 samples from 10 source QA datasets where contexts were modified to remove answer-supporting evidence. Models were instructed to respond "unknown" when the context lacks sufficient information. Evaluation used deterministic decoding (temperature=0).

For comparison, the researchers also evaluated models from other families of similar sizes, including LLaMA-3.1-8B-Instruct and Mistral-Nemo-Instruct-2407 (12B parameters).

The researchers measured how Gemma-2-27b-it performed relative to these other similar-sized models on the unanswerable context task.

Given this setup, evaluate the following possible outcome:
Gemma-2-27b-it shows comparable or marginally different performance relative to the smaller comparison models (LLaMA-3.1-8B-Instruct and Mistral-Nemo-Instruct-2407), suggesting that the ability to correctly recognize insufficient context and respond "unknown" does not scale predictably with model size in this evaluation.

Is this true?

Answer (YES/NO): NO